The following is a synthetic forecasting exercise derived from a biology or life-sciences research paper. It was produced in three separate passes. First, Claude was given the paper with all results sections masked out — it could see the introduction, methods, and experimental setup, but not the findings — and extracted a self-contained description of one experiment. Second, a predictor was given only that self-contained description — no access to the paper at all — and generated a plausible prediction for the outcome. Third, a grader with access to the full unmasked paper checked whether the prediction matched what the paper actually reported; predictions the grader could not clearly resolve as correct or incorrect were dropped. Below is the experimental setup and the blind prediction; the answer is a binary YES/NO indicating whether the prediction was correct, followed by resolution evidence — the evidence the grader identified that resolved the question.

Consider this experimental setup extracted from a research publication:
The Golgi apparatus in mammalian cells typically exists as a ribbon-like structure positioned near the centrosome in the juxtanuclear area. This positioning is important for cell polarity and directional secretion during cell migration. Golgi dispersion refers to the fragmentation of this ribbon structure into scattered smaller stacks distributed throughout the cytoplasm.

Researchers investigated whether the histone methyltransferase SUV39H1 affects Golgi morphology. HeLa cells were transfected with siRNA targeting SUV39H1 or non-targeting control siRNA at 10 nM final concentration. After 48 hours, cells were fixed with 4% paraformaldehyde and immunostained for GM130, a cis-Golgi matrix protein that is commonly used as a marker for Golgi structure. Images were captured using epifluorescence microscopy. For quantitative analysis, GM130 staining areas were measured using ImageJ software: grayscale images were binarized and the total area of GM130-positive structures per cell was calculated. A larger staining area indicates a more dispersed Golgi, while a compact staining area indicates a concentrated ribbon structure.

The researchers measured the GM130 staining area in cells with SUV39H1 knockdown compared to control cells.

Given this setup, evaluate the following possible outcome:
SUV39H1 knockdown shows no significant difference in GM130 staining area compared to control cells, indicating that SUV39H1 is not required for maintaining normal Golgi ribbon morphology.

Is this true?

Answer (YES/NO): NO